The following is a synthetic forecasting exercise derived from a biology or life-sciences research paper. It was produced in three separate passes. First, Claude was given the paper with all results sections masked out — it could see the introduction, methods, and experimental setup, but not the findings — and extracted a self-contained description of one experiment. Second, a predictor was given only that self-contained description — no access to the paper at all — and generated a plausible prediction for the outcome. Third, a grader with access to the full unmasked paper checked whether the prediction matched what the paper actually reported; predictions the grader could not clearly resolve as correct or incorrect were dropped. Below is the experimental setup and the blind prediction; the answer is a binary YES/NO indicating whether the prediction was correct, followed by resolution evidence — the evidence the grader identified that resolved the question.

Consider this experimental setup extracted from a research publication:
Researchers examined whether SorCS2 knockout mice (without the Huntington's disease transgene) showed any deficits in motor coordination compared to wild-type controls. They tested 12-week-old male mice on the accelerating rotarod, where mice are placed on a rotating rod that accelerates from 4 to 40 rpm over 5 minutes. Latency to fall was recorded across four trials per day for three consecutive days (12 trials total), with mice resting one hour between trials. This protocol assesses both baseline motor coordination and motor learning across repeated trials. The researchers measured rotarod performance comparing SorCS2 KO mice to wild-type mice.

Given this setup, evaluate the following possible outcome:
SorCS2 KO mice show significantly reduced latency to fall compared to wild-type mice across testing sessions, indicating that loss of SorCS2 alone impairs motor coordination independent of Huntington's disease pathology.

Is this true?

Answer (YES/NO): YES